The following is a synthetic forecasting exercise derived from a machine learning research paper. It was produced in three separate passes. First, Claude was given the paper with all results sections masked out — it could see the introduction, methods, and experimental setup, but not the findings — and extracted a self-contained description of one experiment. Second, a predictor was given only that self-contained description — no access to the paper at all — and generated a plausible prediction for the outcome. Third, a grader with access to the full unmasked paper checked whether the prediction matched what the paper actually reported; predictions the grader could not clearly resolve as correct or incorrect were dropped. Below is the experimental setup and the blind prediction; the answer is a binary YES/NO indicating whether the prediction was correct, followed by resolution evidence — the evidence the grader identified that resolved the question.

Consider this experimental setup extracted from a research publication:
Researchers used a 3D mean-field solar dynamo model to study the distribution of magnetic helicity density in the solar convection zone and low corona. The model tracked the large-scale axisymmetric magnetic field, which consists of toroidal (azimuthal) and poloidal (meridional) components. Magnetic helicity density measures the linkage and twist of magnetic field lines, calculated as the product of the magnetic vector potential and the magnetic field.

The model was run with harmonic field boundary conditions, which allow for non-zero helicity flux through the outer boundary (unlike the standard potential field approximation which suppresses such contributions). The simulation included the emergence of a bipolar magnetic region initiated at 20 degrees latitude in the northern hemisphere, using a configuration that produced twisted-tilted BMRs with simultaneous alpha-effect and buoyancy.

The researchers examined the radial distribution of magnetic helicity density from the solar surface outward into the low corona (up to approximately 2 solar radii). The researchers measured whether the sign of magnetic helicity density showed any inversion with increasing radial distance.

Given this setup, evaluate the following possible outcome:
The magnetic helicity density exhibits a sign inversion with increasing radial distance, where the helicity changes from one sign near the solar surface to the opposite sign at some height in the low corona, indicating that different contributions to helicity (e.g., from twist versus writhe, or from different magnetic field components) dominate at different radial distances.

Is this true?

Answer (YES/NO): YES